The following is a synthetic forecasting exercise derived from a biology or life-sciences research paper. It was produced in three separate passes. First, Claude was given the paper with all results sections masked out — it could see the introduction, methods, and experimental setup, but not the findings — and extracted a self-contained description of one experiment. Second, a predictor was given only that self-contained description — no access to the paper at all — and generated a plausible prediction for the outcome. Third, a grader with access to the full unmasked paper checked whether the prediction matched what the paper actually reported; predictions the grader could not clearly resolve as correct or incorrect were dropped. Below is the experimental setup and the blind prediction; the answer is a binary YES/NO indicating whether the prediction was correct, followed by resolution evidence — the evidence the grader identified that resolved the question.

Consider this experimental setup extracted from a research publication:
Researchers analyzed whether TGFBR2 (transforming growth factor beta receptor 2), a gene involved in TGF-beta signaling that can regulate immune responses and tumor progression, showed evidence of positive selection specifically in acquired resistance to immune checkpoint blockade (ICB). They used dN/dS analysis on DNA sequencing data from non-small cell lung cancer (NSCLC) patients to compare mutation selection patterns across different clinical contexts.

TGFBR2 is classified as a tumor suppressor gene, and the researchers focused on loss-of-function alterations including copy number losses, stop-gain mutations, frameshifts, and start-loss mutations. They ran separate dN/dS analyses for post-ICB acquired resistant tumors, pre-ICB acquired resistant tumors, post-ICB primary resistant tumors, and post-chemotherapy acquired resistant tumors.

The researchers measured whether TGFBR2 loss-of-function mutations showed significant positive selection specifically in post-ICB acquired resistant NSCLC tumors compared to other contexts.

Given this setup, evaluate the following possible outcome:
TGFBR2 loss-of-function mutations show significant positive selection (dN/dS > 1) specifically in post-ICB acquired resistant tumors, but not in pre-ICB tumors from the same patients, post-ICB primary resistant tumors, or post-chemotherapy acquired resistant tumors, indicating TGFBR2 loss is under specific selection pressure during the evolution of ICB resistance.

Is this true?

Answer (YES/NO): YES